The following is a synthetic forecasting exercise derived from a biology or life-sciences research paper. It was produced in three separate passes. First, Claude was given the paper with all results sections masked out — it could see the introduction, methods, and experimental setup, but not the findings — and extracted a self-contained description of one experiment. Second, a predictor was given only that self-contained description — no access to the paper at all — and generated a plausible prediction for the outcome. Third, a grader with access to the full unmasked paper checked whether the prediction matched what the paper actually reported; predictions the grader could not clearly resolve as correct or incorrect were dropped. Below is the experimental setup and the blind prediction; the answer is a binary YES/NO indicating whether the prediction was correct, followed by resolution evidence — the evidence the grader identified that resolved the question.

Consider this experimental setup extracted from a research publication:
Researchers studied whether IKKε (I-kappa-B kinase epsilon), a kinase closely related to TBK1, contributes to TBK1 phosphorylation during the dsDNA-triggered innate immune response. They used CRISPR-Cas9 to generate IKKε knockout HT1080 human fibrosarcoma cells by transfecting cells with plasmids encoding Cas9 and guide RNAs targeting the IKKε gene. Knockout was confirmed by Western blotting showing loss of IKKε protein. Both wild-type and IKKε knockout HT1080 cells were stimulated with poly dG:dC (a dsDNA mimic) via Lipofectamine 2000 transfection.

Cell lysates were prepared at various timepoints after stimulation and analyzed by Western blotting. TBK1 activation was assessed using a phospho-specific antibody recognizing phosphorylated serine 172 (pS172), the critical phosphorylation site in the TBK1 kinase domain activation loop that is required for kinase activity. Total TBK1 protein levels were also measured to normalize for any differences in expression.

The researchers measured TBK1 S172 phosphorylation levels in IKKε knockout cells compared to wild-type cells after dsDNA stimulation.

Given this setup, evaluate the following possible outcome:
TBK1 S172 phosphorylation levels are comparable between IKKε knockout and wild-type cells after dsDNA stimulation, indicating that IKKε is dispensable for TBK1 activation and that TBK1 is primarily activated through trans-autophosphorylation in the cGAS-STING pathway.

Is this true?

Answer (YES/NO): NO